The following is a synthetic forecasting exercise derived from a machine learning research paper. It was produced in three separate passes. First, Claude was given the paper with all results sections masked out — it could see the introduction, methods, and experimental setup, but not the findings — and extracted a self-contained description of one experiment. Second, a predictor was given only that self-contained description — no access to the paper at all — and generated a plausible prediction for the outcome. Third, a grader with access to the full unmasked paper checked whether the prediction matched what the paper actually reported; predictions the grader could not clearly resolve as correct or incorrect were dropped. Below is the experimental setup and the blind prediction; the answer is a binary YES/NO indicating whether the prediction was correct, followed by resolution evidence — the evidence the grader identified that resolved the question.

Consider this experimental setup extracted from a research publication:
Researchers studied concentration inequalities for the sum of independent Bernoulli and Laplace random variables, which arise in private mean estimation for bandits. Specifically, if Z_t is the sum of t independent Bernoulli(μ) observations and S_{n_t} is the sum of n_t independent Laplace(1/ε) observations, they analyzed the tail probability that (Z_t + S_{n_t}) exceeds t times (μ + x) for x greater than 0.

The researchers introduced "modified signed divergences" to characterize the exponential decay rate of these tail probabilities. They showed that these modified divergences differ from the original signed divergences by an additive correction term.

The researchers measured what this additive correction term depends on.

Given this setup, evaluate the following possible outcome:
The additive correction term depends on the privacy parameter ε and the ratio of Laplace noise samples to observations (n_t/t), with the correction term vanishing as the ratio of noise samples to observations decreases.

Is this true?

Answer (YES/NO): YES